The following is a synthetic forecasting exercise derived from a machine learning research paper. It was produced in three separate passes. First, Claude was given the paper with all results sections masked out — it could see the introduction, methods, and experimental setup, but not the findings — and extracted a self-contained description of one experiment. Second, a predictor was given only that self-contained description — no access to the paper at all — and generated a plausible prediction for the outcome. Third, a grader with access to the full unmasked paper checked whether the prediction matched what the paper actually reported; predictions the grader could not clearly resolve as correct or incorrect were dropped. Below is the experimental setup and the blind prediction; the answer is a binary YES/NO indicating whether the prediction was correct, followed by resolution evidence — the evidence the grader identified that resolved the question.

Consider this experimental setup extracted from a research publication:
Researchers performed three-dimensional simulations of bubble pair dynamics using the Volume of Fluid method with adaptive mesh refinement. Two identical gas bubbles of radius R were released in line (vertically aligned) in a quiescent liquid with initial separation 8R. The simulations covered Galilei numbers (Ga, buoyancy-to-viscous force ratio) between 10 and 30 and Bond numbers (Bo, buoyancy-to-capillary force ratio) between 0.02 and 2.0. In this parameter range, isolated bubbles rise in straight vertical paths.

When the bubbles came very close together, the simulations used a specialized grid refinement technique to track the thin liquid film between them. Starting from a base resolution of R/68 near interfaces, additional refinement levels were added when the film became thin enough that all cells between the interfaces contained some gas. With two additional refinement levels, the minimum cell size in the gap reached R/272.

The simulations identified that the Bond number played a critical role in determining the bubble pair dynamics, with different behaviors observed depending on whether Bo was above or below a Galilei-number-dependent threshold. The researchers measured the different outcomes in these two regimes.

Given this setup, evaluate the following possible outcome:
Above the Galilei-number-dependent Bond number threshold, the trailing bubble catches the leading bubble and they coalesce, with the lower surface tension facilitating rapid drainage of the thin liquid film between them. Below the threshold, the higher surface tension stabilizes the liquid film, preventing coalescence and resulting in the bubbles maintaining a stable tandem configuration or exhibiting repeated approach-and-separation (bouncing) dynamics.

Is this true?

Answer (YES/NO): NO